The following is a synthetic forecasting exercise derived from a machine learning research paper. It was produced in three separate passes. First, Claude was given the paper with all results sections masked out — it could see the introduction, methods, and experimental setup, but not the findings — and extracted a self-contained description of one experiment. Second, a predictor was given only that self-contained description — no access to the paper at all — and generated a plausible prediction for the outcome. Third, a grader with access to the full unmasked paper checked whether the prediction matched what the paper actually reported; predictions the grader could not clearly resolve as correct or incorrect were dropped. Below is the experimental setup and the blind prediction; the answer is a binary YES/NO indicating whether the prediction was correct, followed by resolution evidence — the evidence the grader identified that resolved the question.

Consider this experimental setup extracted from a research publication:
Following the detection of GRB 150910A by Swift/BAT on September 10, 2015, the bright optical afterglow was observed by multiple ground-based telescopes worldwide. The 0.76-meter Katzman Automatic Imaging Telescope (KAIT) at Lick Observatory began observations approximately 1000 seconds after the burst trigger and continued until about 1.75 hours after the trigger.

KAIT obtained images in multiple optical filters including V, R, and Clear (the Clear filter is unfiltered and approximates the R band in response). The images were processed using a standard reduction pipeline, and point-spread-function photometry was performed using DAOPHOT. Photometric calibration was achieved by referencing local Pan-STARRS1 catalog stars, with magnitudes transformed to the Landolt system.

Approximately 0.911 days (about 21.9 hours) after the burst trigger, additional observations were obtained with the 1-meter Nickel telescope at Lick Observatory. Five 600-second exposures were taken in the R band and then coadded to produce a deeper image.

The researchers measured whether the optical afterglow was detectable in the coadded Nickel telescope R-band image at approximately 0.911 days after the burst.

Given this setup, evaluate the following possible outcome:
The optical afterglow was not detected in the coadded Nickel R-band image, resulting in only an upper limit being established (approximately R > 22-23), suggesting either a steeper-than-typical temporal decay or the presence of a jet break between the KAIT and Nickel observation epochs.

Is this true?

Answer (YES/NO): NO